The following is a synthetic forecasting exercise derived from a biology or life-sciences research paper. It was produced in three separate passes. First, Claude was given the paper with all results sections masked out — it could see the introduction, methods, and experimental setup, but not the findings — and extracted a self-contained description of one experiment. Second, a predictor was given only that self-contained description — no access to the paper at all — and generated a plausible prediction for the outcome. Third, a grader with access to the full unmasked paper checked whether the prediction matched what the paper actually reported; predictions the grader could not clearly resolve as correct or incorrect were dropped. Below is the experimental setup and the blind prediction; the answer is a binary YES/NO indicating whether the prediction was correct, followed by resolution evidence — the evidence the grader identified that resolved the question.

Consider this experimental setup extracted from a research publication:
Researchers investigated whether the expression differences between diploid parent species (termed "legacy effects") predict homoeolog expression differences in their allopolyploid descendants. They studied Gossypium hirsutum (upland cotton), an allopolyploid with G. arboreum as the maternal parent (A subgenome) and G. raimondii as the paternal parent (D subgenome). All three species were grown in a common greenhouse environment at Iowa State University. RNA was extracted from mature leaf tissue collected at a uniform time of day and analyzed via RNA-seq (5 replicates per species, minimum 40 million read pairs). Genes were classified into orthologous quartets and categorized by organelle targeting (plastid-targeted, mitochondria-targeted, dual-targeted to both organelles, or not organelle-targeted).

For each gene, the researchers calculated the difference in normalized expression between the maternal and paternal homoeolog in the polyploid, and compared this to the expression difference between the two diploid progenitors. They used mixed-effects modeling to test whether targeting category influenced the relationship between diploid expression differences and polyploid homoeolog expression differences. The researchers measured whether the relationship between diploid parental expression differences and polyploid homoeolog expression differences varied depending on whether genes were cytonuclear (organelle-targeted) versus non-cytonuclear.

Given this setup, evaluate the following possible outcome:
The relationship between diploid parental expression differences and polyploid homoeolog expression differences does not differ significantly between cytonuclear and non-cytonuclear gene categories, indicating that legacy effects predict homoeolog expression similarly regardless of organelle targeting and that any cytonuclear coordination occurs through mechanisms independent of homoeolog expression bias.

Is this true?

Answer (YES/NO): NO